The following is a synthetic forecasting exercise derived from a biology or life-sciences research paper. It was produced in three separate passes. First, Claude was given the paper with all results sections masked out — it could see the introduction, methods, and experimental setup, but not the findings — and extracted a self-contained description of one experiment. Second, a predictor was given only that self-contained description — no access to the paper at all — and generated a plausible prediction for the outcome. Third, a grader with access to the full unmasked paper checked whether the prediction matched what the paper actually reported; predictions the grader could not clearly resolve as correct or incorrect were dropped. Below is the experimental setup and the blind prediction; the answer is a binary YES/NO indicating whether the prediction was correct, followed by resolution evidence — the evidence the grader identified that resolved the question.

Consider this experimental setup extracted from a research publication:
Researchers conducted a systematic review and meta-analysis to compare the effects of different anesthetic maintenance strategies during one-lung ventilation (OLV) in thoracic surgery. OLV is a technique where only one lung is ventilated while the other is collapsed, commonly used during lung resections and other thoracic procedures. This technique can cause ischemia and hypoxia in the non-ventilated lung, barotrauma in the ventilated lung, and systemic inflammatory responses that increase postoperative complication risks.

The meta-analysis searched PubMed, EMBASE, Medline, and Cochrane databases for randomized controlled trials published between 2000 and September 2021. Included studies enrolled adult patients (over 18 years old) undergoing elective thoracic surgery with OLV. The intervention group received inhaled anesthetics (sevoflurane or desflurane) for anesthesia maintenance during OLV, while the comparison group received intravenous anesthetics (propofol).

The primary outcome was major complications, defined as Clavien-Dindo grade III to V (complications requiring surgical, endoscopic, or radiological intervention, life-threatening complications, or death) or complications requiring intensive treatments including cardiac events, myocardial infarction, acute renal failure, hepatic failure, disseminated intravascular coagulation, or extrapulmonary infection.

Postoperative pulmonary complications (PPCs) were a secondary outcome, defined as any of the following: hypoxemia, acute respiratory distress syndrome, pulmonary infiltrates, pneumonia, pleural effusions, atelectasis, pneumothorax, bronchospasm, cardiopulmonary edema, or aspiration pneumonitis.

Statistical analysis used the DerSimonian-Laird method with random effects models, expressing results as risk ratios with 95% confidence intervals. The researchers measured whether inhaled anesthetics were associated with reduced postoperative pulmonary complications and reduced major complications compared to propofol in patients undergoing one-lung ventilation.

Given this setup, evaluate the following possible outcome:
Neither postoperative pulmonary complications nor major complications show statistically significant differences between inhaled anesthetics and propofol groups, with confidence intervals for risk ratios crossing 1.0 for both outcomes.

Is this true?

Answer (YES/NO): NO